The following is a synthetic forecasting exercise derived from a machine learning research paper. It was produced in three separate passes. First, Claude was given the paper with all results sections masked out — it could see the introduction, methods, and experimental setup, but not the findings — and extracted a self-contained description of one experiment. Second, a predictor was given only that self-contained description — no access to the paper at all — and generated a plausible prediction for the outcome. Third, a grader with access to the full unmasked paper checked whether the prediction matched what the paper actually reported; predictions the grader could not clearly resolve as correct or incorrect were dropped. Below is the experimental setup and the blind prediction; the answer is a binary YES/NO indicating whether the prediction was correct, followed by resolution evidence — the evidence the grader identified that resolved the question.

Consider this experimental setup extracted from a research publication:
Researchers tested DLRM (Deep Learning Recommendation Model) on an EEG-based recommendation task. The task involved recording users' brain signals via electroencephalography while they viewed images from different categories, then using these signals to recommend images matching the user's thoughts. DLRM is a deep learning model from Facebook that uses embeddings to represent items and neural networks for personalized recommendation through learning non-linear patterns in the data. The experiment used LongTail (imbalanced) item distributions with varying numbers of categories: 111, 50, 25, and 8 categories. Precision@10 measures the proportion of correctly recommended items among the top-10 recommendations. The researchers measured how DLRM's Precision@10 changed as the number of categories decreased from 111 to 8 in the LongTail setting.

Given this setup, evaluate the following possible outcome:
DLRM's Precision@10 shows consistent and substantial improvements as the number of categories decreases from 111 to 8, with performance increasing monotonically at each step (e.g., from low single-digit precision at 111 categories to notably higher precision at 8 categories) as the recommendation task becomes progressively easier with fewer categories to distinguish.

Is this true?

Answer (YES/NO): NO